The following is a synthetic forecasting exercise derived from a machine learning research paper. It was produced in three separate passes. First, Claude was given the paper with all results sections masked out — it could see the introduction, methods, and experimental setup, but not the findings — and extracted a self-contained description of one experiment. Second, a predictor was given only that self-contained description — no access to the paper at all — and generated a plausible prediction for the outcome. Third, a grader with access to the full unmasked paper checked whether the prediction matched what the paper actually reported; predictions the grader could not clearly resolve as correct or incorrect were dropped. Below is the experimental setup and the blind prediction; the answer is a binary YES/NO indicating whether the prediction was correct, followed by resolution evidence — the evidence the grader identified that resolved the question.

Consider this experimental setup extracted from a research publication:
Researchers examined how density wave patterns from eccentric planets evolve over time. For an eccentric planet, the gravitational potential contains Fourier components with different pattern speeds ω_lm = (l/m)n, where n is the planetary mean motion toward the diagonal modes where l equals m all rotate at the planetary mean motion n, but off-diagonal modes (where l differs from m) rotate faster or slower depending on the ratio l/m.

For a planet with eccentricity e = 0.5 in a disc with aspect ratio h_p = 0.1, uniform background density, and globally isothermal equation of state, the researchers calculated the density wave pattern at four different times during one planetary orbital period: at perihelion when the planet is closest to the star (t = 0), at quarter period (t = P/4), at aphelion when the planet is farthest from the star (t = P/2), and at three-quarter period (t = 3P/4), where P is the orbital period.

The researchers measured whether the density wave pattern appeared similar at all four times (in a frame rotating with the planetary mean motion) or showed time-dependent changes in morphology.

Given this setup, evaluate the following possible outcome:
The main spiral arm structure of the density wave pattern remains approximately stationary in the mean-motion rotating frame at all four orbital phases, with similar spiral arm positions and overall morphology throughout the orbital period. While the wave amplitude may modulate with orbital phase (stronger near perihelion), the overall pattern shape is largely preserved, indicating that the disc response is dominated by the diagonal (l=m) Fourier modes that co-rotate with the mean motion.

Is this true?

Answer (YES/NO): NO